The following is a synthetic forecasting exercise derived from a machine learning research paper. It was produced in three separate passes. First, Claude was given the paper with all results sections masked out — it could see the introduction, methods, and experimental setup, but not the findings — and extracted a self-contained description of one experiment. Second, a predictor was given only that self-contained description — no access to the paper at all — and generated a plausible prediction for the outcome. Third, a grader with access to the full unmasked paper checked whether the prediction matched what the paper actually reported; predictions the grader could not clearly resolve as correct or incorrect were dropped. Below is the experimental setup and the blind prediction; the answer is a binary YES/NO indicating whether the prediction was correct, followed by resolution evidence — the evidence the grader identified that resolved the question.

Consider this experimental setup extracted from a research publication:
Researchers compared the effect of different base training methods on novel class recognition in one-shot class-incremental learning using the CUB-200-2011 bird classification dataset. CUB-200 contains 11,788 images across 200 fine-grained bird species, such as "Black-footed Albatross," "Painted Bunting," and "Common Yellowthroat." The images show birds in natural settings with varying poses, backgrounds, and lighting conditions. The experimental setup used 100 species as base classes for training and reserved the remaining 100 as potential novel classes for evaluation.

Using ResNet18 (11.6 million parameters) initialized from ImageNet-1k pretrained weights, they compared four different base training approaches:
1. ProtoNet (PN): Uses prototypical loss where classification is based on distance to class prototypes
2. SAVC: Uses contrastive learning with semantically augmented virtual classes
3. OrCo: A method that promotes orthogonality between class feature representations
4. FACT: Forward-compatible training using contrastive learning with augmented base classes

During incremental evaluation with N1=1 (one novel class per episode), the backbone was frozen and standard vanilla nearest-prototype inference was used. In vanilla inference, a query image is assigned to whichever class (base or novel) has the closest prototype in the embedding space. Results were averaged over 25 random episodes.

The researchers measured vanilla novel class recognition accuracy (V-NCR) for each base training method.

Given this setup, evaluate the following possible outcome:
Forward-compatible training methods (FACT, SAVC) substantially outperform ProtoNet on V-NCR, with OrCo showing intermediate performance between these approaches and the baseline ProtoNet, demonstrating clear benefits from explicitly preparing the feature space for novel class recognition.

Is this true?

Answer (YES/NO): NO